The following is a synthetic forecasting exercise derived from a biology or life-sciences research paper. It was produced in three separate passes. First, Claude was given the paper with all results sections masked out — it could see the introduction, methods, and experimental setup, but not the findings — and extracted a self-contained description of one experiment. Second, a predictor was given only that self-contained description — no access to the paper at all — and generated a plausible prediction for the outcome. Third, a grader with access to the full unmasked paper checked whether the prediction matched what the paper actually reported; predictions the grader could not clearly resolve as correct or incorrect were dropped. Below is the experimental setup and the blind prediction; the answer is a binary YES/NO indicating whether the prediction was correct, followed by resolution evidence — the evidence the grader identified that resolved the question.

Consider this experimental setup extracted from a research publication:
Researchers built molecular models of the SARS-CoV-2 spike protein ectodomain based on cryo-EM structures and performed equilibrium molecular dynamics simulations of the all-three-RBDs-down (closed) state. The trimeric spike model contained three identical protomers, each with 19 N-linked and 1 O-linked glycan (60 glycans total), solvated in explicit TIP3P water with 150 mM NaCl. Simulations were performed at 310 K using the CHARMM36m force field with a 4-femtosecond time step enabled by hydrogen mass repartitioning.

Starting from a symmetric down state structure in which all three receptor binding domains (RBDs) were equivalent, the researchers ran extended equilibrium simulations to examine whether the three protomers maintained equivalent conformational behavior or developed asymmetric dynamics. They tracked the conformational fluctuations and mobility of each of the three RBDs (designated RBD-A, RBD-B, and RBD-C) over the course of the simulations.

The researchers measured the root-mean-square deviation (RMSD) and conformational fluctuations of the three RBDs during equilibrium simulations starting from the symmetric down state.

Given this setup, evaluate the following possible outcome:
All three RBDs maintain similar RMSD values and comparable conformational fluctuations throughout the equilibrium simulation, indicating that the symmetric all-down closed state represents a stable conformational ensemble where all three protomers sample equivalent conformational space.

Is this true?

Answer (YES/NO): YES